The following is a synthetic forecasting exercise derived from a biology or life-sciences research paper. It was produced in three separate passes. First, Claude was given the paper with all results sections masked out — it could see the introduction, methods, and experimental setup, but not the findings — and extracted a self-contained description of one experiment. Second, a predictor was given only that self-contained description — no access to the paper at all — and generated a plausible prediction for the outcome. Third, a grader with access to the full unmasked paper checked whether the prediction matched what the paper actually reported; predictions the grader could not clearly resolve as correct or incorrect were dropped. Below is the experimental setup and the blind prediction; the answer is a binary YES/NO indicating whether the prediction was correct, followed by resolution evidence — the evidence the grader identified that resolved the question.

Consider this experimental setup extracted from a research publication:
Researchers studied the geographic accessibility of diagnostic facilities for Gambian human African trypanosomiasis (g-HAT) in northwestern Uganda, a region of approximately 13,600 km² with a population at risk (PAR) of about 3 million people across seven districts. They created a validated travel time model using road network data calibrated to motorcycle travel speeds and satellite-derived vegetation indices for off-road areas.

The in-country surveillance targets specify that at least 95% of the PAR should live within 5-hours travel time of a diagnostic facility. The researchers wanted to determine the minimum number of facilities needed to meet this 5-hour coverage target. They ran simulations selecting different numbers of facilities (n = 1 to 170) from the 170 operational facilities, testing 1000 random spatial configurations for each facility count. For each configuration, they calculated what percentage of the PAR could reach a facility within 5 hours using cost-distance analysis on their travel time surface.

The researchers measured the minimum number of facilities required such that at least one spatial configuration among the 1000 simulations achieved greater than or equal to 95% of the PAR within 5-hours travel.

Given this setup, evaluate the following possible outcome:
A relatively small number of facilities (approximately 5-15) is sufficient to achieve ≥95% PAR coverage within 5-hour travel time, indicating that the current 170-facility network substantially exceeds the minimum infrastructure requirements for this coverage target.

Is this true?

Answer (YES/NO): NO